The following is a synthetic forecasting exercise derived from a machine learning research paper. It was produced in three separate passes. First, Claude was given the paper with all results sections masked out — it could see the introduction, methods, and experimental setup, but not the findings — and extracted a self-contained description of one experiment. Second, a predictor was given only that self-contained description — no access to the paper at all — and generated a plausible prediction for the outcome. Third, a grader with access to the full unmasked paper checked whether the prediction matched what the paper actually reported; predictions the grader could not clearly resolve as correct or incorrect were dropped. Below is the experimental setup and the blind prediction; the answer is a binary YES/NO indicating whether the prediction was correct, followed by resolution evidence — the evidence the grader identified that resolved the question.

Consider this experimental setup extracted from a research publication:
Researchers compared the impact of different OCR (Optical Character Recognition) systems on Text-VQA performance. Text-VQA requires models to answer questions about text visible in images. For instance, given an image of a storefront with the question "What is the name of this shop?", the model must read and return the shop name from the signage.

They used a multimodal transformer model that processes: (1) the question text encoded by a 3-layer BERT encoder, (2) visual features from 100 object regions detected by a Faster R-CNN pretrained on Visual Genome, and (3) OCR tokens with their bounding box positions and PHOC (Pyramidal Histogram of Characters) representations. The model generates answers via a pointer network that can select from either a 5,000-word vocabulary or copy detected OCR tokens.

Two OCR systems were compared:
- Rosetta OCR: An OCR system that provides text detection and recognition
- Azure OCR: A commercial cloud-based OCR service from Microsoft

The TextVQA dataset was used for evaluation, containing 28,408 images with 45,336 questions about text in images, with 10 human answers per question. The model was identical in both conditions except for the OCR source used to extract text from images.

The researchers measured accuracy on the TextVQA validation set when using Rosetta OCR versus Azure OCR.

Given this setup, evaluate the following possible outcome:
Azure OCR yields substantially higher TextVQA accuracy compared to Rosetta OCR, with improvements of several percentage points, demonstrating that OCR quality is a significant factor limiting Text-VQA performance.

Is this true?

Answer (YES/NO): YES